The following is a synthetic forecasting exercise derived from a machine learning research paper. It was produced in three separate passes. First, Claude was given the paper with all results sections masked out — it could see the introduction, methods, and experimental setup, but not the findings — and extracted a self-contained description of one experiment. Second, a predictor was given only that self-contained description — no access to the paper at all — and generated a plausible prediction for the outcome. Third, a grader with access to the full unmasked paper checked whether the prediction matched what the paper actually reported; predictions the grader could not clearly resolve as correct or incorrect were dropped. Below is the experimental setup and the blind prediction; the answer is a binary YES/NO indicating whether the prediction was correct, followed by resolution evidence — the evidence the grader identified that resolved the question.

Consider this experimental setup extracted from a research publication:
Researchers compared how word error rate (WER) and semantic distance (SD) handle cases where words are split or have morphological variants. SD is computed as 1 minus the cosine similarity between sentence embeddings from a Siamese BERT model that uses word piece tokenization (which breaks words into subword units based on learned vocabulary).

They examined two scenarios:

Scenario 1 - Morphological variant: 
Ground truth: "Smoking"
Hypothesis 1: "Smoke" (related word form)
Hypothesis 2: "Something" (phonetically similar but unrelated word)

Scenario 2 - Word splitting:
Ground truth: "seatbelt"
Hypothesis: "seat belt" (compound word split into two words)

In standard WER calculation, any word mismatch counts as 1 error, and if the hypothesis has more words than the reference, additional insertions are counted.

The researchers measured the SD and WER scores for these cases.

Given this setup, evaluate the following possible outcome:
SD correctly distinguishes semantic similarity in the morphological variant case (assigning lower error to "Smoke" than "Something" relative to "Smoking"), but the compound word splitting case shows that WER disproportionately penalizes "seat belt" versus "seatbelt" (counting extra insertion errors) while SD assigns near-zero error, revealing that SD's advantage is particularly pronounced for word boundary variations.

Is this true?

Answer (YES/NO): NO